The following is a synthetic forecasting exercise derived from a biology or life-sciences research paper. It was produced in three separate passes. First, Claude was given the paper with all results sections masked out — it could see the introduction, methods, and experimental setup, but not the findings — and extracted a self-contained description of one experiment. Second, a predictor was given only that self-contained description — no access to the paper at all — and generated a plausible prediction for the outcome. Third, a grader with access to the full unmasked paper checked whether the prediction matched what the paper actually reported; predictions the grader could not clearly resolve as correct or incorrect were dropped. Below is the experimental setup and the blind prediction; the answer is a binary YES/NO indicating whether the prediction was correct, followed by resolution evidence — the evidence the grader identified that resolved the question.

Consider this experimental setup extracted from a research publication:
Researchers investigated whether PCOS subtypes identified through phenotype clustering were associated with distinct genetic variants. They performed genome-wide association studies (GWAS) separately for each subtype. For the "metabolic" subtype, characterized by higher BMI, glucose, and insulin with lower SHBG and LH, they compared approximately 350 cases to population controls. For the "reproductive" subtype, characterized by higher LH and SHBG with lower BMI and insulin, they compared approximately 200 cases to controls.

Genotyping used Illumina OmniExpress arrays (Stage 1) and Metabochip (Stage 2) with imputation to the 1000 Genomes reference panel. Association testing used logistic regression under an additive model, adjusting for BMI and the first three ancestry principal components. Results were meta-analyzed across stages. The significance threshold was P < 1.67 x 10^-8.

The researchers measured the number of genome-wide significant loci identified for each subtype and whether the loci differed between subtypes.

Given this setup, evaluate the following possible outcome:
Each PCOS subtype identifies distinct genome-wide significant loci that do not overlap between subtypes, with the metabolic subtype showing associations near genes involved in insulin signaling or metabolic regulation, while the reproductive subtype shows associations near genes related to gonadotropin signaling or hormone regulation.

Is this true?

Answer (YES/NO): YES